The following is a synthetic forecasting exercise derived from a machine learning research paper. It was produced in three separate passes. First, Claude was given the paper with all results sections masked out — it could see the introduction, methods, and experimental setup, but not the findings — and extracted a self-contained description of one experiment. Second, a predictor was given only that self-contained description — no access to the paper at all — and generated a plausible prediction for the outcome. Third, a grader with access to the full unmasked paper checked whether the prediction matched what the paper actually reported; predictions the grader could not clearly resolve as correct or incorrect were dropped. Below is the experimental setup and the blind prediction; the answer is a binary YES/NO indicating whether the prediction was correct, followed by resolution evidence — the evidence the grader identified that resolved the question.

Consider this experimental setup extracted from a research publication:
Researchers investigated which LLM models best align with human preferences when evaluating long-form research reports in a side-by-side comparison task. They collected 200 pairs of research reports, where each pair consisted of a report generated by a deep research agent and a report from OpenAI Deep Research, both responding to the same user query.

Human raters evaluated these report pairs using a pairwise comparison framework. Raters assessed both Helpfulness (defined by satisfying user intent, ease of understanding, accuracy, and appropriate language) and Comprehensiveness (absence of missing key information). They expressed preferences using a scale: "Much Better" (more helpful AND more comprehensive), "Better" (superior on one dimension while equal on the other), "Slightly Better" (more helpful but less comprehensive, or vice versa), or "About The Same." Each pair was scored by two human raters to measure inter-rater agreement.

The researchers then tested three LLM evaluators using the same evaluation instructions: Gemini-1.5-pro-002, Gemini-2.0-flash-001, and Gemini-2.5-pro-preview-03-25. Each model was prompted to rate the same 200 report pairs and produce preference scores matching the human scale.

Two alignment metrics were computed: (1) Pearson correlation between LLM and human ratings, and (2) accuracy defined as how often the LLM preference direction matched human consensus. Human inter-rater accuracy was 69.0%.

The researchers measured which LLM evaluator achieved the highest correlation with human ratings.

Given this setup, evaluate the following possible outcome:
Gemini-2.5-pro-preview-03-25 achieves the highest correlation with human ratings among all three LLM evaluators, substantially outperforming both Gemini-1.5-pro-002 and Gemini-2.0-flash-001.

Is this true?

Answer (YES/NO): NO